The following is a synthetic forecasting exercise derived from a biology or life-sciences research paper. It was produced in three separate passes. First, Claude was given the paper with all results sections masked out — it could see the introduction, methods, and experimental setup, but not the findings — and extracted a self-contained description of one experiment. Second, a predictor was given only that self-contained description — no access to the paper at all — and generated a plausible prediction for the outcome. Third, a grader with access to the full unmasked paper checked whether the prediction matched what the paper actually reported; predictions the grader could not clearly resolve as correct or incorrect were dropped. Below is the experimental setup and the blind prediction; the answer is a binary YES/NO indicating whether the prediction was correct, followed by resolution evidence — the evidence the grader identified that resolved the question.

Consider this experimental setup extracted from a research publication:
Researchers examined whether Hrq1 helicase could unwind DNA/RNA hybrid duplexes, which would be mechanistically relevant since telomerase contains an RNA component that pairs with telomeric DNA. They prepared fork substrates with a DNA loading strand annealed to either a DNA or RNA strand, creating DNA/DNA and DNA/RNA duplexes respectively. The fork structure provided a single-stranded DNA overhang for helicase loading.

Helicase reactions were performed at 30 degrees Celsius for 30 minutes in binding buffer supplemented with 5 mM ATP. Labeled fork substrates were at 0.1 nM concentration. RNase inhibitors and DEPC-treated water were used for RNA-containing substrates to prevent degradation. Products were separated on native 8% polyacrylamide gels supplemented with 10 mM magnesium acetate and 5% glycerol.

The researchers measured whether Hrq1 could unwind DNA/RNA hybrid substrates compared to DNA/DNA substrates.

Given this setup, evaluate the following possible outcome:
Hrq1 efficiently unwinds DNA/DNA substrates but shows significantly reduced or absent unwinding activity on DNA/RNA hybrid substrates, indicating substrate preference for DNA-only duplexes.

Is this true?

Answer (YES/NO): YES